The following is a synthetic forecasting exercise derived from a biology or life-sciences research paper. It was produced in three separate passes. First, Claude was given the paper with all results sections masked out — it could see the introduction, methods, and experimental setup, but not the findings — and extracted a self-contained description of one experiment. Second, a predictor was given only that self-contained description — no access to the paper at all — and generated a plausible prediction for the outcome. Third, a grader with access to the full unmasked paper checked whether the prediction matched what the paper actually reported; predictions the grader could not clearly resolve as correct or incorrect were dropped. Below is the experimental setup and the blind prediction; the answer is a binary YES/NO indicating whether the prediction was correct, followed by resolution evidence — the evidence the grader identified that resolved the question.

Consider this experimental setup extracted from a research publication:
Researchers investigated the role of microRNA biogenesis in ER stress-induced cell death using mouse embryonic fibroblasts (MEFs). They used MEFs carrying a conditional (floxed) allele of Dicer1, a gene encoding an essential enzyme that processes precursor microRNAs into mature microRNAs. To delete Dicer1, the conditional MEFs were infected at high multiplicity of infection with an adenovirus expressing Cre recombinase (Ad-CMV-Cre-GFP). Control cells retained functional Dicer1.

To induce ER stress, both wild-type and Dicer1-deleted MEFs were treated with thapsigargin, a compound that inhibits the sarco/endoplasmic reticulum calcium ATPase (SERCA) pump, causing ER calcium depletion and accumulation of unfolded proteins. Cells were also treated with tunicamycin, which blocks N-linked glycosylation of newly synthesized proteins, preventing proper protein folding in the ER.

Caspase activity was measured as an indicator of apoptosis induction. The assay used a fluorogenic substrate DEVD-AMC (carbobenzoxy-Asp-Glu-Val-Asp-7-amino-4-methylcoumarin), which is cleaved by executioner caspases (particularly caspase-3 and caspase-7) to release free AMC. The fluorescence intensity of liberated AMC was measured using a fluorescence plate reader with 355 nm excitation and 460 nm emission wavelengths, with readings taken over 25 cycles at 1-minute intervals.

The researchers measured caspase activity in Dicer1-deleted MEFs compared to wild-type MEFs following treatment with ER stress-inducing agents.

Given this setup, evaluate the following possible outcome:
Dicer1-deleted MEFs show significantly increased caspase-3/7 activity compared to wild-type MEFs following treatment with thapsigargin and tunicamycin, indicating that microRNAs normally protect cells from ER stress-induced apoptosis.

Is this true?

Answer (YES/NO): NO